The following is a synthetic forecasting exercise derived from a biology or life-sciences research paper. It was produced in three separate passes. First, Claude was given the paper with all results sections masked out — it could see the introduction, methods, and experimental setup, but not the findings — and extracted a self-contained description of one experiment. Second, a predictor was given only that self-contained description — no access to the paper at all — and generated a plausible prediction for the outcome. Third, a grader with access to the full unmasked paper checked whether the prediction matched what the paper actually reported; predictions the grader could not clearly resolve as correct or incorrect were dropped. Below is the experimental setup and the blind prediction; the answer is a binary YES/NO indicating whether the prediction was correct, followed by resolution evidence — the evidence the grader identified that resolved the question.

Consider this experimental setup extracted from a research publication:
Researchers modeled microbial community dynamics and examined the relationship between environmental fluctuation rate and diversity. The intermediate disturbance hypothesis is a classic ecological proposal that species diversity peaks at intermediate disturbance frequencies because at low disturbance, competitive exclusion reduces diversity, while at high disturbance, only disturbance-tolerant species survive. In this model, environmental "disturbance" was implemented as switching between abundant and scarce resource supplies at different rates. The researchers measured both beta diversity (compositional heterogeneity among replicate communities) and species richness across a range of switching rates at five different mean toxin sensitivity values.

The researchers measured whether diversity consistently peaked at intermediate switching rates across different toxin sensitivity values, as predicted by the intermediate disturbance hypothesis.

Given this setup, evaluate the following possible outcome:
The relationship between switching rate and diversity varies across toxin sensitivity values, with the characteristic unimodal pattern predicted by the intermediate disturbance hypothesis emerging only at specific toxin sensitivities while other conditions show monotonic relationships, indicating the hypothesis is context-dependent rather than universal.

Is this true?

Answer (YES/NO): YES